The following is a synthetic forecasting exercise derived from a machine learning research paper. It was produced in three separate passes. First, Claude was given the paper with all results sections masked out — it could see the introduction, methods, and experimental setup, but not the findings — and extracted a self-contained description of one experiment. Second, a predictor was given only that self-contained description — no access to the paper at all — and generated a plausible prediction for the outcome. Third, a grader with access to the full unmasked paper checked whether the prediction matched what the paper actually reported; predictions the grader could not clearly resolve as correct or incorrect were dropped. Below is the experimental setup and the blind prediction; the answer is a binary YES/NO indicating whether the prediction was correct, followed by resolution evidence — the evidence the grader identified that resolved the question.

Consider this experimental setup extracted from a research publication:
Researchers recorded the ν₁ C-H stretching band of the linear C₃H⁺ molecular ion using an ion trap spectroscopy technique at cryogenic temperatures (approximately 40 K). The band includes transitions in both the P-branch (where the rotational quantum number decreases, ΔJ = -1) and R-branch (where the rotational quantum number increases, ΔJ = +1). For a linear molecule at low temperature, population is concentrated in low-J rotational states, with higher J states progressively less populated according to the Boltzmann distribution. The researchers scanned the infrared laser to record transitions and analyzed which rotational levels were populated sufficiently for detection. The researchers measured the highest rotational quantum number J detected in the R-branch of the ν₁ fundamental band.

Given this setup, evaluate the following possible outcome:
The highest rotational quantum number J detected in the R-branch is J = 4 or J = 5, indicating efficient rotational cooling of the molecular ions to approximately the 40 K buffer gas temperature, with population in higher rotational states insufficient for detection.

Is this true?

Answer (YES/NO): NO